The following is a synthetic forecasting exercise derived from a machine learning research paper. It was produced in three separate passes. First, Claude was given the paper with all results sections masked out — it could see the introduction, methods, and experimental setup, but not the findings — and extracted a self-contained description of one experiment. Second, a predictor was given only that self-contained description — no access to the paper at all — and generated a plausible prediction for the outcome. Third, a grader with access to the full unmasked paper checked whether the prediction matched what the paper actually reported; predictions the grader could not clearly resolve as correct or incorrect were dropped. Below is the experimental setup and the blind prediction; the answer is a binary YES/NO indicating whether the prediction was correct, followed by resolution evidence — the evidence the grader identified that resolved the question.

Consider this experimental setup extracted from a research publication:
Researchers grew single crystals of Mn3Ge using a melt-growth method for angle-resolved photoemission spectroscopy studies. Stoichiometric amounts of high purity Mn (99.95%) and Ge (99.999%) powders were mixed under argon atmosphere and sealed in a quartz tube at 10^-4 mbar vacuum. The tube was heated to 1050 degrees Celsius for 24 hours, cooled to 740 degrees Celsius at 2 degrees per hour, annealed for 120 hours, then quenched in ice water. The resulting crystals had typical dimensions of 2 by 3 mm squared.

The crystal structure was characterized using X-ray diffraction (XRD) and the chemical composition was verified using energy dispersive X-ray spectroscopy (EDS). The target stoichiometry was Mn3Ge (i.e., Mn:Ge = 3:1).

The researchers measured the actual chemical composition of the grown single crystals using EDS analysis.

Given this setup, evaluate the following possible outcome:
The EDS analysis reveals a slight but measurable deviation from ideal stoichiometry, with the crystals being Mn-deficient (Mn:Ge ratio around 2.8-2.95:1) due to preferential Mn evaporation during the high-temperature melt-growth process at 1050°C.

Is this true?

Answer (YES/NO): NO